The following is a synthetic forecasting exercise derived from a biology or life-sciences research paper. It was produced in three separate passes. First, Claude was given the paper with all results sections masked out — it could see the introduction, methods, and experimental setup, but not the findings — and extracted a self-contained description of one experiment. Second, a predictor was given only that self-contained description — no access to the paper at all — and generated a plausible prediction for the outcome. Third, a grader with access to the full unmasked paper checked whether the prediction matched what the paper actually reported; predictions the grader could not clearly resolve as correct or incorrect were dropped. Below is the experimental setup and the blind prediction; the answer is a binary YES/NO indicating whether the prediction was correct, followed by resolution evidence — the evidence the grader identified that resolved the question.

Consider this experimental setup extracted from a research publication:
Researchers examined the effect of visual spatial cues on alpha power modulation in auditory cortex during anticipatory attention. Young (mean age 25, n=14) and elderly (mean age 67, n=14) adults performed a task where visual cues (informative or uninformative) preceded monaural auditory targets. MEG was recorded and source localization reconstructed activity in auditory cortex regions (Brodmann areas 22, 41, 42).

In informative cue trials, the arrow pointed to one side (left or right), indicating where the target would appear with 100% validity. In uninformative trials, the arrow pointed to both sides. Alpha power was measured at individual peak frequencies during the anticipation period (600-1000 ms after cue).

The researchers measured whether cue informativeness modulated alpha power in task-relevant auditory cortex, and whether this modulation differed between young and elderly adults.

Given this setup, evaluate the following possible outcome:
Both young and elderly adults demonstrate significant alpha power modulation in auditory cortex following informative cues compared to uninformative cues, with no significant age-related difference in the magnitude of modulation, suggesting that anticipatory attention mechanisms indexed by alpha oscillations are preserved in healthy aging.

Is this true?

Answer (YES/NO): YES